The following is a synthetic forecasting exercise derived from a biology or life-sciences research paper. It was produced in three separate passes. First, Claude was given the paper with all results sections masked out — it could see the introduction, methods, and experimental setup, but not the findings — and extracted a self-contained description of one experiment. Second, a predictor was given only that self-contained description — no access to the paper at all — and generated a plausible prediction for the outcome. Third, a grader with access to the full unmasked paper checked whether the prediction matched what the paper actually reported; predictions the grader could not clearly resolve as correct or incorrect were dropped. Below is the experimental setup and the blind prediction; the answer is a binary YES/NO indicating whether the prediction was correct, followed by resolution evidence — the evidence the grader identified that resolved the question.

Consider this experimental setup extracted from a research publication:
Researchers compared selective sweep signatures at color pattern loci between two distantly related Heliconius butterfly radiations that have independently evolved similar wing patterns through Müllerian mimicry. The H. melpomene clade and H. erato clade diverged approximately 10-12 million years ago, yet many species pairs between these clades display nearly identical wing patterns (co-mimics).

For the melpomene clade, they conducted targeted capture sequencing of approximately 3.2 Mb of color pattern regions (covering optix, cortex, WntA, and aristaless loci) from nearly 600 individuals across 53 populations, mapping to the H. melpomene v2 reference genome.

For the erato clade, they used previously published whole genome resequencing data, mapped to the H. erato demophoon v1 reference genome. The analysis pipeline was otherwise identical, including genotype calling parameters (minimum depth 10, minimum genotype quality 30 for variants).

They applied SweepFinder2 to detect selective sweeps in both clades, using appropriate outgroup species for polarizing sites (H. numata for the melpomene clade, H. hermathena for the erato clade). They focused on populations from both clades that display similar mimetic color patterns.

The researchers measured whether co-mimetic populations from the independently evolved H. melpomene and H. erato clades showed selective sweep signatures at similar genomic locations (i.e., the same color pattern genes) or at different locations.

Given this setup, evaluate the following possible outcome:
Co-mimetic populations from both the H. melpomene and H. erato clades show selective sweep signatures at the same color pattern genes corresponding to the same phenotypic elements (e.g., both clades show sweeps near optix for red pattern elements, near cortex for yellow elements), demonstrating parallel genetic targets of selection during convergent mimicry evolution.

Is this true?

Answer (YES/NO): YES